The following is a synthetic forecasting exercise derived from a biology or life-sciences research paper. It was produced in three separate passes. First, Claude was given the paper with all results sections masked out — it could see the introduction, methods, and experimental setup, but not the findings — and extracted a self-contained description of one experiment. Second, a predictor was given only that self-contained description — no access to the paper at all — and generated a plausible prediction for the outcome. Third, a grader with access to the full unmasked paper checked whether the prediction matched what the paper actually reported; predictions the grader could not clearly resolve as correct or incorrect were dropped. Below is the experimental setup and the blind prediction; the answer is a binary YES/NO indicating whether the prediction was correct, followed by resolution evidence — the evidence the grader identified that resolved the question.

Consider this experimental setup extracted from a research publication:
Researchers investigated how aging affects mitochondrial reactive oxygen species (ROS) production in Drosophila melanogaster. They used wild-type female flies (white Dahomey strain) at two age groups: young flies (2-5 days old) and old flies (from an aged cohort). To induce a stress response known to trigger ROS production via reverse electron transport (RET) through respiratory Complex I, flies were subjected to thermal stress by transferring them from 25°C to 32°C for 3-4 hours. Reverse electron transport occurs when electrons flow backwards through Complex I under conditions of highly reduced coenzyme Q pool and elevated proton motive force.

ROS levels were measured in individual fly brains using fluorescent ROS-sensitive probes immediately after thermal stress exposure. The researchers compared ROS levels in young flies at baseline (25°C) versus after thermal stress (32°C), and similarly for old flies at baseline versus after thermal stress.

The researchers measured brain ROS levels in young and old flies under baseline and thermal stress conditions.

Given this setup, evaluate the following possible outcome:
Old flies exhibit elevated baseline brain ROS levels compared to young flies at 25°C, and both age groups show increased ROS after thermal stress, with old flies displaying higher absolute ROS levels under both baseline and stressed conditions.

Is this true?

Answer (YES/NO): NO